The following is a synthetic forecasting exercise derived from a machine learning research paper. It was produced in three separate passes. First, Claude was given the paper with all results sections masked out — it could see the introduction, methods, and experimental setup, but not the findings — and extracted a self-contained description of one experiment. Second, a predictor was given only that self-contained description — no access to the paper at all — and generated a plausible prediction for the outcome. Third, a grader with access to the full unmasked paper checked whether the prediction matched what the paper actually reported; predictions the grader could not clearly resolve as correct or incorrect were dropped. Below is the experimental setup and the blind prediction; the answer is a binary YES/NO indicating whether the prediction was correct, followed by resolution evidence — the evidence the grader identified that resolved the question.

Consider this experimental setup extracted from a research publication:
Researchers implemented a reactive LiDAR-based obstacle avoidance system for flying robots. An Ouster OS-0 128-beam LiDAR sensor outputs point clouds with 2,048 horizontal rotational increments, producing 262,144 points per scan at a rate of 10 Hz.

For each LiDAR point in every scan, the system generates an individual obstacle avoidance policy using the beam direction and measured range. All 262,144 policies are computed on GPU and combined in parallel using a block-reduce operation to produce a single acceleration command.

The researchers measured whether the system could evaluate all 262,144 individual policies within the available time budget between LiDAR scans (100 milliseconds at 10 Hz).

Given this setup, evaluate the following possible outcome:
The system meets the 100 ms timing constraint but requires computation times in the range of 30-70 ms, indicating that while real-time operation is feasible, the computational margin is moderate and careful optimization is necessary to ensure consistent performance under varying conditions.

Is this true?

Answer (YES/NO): NO